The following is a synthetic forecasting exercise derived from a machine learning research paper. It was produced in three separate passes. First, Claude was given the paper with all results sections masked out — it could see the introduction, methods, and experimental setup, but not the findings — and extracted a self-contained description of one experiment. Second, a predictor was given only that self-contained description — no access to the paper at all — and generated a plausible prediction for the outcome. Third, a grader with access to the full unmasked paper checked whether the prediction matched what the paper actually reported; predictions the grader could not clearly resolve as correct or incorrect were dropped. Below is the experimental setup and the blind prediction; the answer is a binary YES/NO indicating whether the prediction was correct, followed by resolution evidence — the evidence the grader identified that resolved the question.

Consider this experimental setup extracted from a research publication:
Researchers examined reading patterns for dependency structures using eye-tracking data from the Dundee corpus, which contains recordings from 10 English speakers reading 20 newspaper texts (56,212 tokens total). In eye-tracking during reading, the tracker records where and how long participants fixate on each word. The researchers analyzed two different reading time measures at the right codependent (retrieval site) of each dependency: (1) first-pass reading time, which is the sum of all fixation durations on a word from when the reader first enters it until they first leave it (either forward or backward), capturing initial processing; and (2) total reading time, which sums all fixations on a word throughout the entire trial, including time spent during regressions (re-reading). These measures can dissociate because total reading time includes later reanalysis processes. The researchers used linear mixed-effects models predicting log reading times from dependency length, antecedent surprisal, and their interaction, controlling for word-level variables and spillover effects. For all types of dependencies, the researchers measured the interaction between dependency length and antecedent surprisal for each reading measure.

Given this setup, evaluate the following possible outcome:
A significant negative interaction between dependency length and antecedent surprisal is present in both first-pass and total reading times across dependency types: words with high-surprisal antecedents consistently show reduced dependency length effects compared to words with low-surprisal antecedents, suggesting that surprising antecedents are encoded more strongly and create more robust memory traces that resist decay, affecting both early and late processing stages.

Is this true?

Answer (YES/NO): NO